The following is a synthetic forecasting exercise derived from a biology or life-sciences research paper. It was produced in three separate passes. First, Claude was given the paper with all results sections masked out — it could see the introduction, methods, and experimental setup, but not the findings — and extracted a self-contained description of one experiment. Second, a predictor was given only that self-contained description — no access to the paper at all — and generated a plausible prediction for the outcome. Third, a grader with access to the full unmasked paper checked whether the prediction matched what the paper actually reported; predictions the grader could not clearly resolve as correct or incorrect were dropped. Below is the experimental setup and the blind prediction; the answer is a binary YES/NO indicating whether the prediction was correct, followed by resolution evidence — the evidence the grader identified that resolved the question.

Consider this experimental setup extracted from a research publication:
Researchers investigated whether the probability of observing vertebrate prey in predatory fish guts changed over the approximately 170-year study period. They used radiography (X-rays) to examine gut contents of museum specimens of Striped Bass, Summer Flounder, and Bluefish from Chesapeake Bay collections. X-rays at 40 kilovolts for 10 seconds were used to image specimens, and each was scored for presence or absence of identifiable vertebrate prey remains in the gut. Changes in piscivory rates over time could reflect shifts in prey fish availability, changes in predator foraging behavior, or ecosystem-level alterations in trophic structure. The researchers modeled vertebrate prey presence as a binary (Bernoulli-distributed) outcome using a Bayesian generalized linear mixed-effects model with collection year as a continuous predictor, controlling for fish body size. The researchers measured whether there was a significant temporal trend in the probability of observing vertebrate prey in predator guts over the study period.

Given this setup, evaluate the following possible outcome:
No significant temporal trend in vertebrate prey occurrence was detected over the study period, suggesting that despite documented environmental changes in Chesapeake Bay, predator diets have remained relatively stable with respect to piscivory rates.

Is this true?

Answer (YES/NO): YES